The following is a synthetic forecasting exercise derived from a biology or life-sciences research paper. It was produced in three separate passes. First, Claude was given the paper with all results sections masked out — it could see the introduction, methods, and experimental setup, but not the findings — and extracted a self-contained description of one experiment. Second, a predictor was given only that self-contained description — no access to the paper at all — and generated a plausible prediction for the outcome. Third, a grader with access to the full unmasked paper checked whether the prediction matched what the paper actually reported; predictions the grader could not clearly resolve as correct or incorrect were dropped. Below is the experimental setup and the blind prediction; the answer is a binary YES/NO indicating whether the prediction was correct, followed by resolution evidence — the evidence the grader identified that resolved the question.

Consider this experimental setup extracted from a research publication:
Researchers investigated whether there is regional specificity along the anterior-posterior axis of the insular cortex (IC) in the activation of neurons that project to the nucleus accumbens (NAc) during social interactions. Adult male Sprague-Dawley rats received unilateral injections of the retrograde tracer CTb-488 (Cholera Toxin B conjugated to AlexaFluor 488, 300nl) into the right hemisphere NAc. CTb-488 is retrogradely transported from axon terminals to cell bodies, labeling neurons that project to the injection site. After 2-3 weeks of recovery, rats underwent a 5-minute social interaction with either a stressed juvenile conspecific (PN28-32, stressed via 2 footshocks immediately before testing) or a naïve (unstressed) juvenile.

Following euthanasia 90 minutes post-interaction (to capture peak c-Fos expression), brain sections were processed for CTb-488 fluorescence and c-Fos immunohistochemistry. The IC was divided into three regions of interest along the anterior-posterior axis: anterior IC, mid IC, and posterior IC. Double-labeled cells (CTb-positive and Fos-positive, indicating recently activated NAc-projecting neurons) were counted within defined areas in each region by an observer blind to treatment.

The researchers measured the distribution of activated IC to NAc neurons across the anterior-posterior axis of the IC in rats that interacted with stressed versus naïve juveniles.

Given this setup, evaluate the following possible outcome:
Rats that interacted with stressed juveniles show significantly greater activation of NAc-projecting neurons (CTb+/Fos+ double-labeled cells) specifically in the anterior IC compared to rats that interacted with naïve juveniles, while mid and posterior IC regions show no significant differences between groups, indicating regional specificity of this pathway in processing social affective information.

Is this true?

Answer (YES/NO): NO